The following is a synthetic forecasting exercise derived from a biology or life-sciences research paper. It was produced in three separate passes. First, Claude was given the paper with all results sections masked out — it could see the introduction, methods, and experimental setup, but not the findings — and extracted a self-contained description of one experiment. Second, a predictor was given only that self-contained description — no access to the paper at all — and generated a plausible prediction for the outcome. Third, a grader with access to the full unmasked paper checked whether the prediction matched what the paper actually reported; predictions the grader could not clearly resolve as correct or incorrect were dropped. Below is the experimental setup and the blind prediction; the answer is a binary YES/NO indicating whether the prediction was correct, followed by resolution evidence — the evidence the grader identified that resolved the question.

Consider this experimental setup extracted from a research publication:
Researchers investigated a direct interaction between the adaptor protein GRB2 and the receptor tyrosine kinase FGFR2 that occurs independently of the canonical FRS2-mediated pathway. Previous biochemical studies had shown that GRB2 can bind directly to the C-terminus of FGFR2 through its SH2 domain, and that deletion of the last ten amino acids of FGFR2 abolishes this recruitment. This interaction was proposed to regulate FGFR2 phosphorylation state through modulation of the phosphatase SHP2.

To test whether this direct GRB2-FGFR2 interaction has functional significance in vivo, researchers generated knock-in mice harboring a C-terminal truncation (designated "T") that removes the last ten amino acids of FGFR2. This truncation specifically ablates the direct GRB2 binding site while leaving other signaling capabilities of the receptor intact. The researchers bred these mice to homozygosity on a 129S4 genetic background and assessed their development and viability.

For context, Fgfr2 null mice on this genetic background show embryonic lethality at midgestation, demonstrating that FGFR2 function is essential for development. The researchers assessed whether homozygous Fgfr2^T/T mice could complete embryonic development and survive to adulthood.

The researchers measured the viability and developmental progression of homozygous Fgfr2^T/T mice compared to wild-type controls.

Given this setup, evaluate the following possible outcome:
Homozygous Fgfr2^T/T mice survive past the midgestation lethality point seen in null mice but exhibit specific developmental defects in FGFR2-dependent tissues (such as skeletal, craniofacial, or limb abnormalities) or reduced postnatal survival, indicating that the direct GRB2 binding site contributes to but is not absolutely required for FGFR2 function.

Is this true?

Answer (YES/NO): NO